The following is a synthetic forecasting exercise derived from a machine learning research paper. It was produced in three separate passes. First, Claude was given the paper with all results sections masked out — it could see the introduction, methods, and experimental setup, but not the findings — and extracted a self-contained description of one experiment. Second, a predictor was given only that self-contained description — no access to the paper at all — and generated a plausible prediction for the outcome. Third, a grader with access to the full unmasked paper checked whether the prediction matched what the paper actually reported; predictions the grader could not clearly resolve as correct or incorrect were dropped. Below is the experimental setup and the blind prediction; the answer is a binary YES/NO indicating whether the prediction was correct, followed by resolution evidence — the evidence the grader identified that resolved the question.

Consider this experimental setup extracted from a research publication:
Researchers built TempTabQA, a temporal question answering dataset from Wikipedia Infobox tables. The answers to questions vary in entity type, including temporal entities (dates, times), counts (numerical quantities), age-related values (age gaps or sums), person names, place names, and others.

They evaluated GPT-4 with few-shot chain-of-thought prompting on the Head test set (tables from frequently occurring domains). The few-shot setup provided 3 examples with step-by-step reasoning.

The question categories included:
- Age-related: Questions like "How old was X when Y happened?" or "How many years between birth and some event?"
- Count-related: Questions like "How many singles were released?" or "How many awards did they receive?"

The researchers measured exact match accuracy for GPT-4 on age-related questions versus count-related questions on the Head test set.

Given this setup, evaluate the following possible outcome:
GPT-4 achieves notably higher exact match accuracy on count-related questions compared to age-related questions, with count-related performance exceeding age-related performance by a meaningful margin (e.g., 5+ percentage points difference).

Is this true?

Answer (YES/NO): YES